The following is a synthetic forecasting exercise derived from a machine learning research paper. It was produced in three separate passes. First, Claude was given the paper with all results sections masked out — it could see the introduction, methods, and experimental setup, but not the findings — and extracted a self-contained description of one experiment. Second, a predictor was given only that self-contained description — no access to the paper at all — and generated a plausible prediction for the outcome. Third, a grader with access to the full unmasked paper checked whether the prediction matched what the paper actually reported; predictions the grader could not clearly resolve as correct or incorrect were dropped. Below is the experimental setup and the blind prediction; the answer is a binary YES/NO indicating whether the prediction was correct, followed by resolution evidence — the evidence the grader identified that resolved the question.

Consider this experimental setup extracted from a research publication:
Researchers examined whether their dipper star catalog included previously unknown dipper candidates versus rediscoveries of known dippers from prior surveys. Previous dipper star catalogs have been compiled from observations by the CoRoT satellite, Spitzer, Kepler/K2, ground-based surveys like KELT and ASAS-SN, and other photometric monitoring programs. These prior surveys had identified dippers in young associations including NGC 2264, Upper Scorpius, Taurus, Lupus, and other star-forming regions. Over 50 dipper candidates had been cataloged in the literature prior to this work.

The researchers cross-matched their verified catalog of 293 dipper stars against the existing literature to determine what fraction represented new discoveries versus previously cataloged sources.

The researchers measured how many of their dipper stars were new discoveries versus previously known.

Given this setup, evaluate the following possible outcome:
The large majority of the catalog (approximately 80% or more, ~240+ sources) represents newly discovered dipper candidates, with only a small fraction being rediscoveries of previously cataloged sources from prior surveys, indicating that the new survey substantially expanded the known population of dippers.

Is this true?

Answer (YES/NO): NO